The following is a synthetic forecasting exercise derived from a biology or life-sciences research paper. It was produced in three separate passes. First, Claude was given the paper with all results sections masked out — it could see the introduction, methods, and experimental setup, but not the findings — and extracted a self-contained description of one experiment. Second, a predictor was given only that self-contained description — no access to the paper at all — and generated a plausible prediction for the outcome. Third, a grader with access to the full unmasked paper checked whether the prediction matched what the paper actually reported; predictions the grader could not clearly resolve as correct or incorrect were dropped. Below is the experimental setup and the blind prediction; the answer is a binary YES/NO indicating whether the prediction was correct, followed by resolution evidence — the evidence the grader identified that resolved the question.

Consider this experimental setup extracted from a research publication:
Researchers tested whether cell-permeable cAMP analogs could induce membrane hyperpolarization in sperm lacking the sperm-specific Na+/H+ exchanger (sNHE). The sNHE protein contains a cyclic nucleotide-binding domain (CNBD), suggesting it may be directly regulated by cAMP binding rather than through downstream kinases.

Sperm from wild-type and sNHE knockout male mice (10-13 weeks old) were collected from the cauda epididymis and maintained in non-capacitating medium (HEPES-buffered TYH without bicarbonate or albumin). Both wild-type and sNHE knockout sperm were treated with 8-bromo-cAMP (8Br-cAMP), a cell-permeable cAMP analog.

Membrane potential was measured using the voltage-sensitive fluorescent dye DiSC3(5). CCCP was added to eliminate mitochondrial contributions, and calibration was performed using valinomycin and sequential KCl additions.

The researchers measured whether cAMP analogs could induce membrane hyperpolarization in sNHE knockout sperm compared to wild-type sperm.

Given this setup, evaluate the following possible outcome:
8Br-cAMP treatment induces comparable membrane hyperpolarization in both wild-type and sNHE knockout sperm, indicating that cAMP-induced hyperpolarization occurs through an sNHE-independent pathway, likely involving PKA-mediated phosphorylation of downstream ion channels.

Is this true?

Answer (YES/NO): NO